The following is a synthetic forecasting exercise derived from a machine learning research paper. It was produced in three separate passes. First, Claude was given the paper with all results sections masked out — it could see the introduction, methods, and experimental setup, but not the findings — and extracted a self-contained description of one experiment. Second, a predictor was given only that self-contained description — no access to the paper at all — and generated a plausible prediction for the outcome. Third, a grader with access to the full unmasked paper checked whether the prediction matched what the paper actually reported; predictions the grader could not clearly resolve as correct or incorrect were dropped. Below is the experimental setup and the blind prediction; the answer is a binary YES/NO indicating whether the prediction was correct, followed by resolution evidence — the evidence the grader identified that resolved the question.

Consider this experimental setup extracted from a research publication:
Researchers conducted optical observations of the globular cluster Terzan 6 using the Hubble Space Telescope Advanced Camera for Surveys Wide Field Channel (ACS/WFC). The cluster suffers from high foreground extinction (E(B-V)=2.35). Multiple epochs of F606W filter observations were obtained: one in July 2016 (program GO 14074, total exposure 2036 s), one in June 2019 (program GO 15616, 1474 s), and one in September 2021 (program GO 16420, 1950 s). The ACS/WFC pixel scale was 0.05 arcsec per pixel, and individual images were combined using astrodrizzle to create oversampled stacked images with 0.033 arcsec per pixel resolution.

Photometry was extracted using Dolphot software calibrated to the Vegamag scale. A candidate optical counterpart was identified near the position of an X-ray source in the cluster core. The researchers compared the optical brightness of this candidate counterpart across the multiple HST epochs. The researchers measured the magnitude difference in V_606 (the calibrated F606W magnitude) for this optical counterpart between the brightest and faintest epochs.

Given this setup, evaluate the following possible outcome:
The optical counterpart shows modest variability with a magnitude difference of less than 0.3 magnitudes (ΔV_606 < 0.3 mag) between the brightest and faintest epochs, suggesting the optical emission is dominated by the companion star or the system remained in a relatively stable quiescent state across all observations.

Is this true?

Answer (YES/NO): NO